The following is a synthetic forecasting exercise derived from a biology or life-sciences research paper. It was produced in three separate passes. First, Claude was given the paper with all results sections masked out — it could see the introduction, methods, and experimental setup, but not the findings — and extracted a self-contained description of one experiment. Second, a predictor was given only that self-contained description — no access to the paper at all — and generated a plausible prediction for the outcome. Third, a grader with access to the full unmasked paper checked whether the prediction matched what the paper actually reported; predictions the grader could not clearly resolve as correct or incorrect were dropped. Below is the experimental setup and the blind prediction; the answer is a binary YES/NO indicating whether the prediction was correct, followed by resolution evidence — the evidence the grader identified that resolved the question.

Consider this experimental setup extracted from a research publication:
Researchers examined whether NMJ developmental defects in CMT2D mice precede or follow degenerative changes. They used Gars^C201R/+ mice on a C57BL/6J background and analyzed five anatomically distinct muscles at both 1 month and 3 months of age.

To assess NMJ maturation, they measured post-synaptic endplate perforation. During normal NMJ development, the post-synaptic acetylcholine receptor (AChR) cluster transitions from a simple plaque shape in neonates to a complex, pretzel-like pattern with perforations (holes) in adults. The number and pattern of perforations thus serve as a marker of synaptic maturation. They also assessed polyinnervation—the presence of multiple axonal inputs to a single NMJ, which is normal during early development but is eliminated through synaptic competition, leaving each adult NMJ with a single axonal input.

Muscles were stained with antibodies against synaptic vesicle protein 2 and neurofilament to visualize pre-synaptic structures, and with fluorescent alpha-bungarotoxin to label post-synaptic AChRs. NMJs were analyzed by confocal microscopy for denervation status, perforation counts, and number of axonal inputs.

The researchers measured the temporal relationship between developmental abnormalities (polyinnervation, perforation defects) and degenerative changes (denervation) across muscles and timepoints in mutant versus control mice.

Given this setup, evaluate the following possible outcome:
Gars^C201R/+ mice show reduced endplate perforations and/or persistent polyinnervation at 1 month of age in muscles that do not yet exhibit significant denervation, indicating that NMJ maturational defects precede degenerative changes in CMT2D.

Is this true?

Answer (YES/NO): YES